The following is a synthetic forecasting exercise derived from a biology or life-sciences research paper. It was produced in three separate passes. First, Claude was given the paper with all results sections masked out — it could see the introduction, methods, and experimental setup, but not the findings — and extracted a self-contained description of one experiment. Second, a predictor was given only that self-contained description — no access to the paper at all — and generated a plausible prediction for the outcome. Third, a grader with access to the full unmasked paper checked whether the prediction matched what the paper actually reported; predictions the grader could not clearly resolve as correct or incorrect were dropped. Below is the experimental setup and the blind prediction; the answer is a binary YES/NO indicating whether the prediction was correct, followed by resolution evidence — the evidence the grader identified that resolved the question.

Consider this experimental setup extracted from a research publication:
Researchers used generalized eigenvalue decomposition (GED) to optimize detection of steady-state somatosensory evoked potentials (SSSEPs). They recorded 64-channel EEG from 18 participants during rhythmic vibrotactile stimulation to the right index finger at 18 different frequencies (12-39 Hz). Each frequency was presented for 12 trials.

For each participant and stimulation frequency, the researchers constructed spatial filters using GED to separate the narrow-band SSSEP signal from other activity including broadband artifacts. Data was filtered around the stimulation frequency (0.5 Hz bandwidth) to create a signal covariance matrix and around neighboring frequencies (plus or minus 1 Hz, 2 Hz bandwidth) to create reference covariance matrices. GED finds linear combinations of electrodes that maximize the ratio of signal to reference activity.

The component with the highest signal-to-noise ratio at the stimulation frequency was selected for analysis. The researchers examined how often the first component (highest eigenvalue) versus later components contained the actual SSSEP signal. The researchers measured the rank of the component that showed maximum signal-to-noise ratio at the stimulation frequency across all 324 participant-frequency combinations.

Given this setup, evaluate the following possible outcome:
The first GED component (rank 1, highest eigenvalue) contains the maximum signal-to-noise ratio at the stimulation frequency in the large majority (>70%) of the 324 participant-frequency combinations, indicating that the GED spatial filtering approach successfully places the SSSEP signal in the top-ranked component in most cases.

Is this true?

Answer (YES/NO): YES